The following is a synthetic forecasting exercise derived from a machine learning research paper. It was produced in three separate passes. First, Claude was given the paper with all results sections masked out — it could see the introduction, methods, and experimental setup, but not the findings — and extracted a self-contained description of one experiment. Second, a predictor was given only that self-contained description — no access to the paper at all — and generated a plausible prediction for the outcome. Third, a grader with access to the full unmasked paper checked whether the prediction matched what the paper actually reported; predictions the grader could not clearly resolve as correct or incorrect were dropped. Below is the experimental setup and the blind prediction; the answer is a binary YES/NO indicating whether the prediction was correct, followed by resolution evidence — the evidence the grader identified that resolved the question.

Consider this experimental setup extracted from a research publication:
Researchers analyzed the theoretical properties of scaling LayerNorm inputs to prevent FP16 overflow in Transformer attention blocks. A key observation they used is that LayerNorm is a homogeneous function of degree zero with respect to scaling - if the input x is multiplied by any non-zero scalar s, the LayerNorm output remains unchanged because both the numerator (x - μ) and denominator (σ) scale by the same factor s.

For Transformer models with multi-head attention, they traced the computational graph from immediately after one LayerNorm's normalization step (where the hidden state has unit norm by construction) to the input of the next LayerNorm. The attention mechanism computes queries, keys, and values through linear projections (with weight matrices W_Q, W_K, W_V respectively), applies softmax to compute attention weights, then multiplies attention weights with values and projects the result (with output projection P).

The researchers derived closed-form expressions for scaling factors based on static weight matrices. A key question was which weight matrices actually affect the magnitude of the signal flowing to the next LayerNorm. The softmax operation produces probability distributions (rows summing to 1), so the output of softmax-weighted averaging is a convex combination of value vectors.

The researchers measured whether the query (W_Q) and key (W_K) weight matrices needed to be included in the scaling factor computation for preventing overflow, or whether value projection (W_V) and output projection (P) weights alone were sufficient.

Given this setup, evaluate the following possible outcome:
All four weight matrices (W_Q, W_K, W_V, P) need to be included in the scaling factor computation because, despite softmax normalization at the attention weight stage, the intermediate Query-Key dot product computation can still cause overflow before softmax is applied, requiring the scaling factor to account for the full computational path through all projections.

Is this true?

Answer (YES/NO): NO